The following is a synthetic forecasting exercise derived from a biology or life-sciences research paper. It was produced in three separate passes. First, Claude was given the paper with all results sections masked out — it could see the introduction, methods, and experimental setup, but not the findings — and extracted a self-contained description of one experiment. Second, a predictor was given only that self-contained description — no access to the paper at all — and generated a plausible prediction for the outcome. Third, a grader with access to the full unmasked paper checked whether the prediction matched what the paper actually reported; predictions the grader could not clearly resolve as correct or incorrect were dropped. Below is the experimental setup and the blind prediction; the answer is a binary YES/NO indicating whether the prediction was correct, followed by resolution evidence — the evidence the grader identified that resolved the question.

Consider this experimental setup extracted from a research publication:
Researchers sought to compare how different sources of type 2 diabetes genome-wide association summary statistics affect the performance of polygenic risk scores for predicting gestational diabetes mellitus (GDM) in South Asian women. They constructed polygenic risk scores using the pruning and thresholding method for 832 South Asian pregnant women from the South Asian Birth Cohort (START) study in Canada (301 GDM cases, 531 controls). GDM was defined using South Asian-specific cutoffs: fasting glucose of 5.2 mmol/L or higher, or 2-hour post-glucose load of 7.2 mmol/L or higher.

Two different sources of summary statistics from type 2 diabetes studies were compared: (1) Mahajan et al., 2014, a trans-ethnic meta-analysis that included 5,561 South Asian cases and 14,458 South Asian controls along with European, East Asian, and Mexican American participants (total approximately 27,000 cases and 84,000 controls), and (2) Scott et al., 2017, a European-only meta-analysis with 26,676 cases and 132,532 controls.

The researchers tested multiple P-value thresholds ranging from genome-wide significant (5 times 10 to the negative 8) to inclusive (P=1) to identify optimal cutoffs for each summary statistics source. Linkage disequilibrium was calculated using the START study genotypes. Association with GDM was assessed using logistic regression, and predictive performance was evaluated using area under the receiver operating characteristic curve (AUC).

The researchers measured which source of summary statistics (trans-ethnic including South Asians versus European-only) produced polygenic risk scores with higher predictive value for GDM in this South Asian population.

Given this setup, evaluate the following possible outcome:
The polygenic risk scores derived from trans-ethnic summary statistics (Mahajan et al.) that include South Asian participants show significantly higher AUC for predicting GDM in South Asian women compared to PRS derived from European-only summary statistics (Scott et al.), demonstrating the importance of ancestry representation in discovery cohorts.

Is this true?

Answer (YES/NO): YES